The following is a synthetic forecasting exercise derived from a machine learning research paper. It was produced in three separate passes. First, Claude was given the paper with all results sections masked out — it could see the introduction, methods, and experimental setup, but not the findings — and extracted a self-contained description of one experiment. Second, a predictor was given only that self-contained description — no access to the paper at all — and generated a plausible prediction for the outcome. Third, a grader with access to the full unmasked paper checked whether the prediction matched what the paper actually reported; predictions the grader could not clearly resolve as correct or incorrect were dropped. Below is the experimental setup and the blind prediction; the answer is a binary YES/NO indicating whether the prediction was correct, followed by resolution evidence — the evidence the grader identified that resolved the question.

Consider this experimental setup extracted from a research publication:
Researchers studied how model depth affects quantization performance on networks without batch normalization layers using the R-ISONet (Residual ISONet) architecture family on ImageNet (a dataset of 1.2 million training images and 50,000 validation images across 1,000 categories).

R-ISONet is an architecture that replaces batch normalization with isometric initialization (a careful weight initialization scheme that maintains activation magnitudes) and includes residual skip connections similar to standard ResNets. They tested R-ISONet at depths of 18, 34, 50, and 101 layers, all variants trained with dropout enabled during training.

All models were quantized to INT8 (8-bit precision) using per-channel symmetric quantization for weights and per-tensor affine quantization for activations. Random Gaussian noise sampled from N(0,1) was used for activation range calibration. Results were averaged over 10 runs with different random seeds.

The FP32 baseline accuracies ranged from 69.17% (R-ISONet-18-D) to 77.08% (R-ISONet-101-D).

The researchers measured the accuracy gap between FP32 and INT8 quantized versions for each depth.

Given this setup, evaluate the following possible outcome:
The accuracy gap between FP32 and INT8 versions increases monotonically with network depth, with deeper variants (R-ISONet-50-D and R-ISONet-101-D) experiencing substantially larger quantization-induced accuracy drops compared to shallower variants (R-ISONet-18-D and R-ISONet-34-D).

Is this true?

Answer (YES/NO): NO